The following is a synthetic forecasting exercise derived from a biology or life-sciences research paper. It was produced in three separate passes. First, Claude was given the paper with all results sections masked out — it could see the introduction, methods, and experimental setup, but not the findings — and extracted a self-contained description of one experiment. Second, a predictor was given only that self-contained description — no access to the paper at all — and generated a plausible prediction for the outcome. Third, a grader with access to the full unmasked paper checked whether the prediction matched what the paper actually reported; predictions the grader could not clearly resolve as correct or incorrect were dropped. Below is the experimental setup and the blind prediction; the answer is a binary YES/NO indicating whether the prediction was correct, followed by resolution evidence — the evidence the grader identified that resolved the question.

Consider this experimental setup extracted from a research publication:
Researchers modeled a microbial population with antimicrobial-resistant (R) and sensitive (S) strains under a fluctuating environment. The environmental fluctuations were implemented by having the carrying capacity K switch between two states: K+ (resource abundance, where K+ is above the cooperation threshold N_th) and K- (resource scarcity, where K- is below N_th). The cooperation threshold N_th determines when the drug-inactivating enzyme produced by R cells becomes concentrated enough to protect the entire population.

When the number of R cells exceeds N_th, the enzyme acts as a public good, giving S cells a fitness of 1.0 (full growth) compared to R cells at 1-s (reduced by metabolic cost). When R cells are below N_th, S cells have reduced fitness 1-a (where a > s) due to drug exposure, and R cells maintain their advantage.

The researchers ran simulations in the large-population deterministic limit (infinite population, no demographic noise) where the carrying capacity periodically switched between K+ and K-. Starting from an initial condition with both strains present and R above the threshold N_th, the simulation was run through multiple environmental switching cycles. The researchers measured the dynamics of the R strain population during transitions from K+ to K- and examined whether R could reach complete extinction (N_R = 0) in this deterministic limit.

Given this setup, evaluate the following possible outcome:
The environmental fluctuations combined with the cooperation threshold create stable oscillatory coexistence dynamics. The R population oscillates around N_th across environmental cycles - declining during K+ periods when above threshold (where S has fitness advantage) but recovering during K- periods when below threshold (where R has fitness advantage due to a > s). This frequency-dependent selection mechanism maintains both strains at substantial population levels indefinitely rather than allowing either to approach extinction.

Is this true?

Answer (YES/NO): NO